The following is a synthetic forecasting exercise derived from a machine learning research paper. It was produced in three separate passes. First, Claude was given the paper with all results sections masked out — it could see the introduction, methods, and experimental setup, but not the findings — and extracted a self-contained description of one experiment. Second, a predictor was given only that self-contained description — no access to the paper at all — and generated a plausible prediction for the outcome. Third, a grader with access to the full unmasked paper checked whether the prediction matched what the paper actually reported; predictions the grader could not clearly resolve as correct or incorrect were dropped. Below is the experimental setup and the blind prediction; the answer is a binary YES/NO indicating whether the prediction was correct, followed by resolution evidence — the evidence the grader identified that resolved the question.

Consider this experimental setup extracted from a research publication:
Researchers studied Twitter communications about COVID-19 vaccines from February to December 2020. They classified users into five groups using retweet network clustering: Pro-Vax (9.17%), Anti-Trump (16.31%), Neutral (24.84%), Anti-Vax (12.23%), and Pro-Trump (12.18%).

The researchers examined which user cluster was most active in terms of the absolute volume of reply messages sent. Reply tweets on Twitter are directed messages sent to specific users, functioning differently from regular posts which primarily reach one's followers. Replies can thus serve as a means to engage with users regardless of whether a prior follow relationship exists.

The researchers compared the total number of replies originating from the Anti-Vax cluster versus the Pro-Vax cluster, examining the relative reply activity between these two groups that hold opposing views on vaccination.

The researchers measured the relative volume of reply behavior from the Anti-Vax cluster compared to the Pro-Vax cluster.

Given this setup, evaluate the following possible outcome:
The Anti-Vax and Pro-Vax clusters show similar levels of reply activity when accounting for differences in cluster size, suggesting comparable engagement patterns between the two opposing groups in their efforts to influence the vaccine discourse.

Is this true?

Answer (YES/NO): NO